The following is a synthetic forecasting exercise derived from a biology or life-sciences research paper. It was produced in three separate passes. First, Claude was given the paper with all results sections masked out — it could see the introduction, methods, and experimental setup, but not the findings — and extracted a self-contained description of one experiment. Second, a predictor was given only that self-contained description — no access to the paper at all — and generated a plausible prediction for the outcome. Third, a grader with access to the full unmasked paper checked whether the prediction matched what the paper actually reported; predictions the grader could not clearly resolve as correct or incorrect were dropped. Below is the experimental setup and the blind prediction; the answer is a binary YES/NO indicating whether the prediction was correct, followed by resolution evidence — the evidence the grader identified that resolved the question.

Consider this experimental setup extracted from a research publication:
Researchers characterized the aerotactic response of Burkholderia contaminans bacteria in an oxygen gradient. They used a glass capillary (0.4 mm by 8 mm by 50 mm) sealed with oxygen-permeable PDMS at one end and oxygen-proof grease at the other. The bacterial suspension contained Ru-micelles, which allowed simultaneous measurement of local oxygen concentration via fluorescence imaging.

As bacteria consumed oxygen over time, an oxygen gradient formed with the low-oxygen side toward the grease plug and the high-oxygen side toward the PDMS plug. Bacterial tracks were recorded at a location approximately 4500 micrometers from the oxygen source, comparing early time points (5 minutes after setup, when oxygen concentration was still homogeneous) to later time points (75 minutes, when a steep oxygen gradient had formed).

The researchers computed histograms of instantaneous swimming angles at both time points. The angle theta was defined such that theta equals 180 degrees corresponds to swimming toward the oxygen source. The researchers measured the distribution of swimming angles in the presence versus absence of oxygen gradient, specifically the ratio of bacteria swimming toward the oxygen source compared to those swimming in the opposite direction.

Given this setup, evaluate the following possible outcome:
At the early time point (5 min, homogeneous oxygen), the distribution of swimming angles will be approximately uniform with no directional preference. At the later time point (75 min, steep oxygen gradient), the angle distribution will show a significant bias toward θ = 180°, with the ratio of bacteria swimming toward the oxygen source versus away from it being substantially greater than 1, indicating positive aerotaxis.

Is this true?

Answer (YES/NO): YES